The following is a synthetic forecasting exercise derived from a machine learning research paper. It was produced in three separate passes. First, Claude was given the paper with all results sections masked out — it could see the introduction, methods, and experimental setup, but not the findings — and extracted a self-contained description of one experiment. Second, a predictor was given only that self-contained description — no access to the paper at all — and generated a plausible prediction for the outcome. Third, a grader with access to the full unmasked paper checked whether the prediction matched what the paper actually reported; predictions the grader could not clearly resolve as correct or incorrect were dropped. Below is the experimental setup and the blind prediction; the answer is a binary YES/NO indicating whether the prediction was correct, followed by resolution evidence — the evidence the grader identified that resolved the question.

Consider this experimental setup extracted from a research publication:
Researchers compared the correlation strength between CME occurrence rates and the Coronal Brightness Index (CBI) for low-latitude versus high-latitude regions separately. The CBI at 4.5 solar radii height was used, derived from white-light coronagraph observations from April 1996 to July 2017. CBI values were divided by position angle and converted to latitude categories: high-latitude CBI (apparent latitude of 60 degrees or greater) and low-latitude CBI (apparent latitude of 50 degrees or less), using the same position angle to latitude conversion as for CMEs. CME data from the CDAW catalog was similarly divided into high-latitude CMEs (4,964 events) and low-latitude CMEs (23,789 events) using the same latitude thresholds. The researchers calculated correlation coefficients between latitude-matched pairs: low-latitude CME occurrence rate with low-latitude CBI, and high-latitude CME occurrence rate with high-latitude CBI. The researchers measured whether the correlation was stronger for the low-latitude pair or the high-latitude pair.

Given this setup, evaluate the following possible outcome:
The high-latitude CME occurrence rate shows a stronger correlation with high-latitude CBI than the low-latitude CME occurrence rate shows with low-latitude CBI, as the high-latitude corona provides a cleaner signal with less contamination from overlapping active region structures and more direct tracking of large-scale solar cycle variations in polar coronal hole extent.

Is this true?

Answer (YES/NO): YES